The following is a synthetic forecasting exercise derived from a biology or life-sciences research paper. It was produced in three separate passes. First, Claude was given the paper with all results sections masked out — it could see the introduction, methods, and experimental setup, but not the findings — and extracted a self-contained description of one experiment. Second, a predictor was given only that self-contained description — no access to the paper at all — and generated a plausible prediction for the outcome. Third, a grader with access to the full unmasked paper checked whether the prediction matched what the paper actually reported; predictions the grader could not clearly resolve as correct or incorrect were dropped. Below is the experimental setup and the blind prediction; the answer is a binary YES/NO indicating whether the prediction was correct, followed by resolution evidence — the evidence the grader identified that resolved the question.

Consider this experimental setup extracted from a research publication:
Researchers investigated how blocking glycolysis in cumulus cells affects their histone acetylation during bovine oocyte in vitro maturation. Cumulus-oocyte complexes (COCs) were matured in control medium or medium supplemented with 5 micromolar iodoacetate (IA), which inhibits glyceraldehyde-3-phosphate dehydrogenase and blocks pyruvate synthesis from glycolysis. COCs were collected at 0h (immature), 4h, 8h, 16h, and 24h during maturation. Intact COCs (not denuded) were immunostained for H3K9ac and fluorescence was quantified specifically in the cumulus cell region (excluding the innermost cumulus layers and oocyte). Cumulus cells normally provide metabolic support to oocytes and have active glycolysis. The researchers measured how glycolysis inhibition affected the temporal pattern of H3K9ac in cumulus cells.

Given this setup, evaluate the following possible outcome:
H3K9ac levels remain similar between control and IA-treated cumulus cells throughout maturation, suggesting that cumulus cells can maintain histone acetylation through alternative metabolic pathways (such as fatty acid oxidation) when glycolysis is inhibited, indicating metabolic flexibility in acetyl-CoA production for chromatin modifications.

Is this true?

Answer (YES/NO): NO